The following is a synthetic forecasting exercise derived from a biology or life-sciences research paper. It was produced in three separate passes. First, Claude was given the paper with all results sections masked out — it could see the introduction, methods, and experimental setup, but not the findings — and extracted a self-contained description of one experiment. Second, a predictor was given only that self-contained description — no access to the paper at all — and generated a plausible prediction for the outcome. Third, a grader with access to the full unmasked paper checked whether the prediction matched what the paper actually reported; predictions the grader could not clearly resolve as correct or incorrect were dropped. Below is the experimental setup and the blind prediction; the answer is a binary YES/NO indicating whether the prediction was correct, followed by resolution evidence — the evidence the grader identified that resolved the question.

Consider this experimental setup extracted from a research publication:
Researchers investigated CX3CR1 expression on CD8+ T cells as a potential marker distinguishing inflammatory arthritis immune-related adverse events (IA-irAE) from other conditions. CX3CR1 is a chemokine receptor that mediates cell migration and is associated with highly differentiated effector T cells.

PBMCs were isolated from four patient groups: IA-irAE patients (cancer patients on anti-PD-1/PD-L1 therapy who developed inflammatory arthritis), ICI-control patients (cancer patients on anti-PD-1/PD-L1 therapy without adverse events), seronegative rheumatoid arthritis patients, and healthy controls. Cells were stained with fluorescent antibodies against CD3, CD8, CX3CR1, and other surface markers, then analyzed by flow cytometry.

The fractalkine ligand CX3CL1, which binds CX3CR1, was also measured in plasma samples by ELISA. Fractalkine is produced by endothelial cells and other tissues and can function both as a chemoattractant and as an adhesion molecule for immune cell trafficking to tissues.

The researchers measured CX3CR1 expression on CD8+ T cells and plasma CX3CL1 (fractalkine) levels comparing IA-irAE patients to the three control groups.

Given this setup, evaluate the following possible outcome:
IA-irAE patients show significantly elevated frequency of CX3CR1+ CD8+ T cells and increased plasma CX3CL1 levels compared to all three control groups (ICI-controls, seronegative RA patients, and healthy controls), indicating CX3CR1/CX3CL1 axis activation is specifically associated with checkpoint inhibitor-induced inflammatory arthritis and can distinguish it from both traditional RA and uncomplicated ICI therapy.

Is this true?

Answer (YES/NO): NO